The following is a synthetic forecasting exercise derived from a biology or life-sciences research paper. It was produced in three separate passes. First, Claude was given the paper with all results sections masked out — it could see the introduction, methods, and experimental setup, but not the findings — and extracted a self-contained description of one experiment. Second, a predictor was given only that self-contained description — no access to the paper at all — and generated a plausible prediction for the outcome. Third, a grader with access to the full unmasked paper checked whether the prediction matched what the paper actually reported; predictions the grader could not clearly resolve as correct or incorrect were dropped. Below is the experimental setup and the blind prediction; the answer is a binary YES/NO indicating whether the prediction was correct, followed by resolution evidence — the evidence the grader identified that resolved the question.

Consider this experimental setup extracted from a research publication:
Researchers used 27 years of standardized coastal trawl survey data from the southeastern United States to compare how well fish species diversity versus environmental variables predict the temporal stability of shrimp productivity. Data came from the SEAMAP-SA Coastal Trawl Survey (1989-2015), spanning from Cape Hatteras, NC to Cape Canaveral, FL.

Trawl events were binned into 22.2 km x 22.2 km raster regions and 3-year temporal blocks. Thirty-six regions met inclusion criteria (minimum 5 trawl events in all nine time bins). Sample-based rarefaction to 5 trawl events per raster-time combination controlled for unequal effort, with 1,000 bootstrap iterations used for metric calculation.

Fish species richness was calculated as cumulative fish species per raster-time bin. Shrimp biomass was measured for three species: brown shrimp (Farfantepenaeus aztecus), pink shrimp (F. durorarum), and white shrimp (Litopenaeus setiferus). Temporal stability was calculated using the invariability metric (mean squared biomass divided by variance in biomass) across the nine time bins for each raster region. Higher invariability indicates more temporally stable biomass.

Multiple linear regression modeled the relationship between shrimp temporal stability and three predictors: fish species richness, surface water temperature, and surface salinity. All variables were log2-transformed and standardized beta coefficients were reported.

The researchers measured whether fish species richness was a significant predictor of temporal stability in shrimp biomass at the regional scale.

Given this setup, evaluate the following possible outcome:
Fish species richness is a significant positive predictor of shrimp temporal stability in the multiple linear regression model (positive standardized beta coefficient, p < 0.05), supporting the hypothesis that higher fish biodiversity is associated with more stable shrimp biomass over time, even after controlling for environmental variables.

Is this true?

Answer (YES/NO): NO